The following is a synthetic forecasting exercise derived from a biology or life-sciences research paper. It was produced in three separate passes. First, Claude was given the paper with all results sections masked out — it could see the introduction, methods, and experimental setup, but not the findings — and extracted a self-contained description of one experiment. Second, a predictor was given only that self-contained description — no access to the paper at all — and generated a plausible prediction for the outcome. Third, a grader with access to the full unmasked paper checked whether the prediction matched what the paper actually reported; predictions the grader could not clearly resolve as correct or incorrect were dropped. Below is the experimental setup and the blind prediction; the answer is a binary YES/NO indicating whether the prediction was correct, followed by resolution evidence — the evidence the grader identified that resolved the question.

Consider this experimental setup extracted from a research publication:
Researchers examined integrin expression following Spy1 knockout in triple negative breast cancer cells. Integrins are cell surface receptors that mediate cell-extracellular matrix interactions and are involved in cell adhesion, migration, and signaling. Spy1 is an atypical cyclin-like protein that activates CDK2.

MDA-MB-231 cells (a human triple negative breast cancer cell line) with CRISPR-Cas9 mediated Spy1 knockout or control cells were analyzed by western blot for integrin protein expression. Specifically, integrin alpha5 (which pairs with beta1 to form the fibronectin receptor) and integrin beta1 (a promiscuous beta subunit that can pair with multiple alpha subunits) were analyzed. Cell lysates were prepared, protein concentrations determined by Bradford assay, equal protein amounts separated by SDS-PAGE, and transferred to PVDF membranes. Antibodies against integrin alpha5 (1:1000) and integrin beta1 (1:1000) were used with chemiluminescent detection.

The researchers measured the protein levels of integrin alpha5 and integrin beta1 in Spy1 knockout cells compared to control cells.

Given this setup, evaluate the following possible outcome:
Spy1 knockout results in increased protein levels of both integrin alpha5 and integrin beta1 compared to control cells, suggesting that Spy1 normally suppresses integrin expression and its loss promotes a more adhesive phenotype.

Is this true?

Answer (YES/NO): NO